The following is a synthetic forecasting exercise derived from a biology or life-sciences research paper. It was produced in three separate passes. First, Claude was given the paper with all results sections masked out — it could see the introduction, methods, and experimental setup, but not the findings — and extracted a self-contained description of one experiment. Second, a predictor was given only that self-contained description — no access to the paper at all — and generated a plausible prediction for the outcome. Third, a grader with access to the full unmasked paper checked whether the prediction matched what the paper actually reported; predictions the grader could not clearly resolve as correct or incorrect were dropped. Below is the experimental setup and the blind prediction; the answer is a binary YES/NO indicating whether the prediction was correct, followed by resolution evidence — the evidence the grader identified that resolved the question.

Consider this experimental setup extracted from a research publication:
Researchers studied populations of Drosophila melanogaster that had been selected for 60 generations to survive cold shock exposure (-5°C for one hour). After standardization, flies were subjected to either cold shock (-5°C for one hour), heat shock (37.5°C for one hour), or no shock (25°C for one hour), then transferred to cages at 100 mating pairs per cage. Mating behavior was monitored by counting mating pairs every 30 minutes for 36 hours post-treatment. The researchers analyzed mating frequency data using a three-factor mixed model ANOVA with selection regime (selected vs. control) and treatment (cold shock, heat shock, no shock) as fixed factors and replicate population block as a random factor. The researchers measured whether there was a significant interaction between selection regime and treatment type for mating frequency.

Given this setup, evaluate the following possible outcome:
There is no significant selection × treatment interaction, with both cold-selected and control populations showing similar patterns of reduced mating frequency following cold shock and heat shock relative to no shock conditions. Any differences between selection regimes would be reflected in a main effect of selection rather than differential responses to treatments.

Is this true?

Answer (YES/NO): NO